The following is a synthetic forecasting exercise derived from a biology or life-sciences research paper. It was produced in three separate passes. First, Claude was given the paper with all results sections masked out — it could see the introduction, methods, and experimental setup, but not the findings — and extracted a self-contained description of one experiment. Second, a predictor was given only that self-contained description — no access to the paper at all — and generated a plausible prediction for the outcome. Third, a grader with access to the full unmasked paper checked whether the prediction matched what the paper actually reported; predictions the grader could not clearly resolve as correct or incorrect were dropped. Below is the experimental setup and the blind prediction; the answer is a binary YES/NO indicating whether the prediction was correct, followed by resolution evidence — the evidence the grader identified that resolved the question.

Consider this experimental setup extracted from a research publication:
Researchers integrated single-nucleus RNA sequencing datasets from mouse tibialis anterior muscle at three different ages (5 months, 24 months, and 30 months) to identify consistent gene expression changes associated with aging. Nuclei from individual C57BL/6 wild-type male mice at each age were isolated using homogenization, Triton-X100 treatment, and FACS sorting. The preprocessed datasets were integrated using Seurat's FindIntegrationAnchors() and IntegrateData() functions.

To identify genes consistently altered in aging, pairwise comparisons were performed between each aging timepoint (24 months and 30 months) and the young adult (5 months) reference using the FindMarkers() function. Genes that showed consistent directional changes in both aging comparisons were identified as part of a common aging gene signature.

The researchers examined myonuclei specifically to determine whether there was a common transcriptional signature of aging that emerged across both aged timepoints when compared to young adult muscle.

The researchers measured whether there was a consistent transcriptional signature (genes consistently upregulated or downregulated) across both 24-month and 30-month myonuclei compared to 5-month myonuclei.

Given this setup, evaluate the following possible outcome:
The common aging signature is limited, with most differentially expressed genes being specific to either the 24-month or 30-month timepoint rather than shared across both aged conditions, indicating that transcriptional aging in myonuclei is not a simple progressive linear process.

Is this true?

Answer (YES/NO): NO